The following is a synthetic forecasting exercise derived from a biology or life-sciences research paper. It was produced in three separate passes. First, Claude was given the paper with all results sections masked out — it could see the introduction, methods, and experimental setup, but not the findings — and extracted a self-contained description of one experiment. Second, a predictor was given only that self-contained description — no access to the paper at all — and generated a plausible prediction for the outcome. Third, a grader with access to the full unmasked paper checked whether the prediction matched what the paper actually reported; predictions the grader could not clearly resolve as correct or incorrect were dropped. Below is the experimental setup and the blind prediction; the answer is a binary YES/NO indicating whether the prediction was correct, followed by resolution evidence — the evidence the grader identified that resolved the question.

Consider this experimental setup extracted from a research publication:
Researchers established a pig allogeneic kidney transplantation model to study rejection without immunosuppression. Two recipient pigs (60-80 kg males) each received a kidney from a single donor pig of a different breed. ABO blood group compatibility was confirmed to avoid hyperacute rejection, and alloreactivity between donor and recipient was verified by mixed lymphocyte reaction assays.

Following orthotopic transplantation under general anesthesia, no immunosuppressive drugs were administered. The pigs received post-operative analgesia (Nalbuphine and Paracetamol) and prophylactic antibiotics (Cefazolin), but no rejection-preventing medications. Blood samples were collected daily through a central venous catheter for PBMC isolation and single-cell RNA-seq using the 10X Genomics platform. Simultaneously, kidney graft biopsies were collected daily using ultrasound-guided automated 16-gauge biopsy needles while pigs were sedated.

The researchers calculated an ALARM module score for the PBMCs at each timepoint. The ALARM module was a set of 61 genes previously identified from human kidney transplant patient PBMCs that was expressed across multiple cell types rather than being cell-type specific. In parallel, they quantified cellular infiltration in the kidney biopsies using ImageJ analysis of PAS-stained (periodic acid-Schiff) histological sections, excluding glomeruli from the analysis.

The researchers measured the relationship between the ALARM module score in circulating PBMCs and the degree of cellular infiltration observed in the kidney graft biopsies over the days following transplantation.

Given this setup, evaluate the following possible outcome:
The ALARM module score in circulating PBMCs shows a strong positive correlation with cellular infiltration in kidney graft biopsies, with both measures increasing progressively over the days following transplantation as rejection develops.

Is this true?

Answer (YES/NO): NO